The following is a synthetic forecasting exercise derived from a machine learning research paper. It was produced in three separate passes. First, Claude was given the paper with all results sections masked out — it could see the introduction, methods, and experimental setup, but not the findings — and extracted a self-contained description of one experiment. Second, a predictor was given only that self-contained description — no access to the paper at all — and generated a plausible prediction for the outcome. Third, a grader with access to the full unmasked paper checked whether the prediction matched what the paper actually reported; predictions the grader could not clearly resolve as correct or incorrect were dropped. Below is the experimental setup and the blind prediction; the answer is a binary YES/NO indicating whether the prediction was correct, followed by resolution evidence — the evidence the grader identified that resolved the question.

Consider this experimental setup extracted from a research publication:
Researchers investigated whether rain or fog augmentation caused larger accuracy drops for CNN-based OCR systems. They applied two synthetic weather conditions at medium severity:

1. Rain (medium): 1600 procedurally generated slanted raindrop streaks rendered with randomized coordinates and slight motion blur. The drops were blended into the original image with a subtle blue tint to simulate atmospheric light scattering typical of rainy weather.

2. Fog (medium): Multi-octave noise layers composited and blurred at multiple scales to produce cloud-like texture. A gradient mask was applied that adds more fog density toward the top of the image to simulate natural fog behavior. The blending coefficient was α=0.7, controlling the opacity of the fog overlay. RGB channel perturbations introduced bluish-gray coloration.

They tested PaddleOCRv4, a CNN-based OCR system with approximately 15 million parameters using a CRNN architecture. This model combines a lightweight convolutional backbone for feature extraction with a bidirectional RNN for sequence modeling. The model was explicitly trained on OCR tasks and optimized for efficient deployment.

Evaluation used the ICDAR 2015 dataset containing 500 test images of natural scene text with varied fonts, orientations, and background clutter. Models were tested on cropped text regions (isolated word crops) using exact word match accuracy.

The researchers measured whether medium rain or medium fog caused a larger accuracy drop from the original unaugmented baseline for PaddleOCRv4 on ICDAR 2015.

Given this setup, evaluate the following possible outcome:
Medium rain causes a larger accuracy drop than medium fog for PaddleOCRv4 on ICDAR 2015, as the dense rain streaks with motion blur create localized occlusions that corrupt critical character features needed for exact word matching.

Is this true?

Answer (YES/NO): YES